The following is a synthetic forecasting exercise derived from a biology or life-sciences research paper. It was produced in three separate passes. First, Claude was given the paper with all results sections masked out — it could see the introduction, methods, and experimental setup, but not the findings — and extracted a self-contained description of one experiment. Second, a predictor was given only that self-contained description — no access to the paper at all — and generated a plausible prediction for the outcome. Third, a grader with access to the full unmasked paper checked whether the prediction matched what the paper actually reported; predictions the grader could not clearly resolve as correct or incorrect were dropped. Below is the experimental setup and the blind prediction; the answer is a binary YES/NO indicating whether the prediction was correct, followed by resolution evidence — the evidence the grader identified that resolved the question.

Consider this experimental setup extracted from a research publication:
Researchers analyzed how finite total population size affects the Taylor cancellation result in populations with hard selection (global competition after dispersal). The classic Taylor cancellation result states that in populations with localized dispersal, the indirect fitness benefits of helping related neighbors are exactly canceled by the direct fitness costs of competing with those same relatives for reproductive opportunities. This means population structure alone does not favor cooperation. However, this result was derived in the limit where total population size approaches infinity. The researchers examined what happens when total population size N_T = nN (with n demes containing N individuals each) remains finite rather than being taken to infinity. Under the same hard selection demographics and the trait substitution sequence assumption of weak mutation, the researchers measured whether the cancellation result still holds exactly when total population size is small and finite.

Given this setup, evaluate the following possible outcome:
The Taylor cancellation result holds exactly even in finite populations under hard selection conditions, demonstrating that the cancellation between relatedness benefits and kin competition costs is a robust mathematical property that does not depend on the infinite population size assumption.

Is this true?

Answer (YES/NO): NO